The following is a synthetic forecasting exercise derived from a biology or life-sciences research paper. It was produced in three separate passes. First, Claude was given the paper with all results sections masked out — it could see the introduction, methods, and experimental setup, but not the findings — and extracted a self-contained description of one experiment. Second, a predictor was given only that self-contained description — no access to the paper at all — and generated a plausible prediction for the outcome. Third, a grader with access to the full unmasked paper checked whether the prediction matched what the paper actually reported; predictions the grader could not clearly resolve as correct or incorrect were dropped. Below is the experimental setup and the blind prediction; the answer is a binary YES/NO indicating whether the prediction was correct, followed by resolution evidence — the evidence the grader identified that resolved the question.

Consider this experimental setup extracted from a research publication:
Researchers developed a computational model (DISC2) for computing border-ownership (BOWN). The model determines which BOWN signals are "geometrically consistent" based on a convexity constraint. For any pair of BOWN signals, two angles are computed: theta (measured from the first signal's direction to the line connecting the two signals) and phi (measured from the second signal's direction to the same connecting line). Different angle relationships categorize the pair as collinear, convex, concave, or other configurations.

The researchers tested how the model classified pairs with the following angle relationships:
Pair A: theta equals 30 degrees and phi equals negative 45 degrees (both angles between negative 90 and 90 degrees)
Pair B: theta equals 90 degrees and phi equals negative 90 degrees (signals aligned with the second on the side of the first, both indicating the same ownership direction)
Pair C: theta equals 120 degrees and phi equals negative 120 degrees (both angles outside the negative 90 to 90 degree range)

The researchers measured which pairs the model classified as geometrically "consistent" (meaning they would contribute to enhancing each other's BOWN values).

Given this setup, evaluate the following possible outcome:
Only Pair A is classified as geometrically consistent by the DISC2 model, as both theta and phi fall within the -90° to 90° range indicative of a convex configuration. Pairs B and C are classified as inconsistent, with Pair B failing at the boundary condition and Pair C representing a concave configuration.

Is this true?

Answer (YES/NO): NO